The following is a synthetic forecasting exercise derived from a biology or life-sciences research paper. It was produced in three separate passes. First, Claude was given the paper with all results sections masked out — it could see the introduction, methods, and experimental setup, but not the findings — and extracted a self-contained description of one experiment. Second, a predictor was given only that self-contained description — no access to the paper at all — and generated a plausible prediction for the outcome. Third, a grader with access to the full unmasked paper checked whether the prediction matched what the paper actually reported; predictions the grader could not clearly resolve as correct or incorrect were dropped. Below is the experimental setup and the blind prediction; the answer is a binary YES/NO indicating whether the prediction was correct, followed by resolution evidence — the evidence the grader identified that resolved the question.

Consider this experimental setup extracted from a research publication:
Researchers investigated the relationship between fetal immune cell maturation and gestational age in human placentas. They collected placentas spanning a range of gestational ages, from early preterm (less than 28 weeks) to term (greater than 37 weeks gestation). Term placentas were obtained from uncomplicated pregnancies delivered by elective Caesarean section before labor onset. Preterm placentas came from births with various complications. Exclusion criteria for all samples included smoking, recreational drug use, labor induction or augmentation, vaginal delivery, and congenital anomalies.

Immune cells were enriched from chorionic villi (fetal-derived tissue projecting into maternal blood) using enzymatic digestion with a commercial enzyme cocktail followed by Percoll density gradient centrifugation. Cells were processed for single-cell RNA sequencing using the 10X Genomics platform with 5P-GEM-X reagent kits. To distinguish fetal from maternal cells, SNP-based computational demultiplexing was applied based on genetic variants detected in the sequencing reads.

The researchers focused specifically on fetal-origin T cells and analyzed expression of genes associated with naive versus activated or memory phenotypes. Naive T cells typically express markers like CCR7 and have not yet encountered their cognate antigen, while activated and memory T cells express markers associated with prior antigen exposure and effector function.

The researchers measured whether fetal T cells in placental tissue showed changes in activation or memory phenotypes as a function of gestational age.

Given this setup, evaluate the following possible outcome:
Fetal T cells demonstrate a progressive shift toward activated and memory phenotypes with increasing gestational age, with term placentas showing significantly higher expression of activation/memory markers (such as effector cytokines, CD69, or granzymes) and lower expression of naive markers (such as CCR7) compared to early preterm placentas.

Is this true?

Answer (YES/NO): YES